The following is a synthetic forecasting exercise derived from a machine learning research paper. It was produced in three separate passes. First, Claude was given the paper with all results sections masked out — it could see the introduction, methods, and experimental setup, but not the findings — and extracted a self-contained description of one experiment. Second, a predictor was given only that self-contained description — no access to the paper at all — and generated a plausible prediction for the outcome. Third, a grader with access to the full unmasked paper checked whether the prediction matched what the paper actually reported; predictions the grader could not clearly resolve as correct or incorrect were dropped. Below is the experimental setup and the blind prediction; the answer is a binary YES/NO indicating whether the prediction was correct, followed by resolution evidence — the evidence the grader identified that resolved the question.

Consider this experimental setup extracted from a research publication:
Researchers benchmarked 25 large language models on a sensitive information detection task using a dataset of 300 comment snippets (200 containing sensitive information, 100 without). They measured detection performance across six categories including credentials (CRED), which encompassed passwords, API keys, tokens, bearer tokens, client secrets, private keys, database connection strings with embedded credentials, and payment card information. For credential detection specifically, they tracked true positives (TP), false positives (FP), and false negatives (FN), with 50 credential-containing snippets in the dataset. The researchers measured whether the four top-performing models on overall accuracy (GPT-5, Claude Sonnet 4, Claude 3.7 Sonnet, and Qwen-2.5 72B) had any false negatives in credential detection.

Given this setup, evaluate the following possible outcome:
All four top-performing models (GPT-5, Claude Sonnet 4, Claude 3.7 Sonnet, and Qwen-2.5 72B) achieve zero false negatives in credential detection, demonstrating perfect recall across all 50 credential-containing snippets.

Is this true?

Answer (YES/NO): YES